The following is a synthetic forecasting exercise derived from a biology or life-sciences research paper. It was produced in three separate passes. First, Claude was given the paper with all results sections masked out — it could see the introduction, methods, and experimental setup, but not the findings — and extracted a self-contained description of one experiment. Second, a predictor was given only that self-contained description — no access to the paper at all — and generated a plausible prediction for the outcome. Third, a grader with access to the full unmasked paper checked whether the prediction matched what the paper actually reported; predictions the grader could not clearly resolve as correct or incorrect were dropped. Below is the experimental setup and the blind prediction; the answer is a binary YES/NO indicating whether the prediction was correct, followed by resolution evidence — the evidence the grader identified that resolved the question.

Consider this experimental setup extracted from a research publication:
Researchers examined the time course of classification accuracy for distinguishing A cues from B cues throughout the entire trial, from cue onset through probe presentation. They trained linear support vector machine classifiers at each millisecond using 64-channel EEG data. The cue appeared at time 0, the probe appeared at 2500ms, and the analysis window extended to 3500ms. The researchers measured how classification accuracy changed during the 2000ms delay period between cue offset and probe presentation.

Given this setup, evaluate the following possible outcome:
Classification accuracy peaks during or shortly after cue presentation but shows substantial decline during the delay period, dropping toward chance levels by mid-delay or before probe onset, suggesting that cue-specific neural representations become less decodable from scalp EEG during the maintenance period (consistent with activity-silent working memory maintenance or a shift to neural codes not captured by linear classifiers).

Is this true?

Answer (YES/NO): YES